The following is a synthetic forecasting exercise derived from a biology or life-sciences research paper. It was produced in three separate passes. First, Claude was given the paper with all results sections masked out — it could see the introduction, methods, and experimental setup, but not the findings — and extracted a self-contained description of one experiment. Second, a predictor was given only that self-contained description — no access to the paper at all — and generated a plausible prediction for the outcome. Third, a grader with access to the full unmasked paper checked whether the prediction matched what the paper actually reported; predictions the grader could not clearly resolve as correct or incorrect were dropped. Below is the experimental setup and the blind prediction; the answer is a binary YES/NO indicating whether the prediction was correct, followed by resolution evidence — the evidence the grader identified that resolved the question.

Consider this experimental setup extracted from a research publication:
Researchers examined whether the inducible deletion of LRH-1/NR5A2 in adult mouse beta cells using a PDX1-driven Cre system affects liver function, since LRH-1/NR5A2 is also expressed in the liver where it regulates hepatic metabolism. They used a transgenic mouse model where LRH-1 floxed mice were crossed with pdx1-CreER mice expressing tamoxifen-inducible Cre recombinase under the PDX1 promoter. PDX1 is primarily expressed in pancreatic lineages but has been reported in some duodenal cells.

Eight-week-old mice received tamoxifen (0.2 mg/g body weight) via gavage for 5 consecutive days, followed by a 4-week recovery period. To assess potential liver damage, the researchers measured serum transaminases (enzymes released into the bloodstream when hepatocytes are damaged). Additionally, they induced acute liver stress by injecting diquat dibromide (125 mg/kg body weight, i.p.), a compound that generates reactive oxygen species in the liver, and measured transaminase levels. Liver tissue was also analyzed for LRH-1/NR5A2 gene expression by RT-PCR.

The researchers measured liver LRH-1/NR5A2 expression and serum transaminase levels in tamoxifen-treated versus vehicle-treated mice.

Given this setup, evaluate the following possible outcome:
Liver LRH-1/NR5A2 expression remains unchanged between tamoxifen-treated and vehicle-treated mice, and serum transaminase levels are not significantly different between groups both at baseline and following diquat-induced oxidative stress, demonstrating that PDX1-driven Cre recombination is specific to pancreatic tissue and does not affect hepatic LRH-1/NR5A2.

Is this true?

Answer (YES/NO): NO